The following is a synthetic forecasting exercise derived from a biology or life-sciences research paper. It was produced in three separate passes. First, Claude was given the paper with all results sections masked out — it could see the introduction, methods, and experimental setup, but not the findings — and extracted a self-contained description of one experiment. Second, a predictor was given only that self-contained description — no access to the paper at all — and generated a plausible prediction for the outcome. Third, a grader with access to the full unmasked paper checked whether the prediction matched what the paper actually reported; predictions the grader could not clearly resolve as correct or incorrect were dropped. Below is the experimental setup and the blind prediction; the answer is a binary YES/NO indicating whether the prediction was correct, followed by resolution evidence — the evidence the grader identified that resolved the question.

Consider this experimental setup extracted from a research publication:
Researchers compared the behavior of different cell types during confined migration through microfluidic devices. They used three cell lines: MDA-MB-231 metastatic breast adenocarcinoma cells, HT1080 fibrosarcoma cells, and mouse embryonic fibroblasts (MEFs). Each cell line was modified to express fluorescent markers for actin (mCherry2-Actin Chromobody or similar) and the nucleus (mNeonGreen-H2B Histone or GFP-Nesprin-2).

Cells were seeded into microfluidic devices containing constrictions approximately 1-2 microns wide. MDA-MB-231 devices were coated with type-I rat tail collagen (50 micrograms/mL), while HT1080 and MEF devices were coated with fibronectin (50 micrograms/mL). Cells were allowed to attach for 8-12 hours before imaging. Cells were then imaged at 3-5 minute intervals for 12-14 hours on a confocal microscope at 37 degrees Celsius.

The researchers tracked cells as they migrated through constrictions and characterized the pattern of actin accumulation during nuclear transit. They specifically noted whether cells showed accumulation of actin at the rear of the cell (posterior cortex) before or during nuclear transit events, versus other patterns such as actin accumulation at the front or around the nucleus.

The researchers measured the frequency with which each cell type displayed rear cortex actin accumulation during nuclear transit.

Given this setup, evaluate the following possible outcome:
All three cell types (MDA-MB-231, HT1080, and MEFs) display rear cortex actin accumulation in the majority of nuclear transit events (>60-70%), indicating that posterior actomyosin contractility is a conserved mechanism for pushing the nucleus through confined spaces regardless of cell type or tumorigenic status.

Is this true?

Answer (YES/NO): NO